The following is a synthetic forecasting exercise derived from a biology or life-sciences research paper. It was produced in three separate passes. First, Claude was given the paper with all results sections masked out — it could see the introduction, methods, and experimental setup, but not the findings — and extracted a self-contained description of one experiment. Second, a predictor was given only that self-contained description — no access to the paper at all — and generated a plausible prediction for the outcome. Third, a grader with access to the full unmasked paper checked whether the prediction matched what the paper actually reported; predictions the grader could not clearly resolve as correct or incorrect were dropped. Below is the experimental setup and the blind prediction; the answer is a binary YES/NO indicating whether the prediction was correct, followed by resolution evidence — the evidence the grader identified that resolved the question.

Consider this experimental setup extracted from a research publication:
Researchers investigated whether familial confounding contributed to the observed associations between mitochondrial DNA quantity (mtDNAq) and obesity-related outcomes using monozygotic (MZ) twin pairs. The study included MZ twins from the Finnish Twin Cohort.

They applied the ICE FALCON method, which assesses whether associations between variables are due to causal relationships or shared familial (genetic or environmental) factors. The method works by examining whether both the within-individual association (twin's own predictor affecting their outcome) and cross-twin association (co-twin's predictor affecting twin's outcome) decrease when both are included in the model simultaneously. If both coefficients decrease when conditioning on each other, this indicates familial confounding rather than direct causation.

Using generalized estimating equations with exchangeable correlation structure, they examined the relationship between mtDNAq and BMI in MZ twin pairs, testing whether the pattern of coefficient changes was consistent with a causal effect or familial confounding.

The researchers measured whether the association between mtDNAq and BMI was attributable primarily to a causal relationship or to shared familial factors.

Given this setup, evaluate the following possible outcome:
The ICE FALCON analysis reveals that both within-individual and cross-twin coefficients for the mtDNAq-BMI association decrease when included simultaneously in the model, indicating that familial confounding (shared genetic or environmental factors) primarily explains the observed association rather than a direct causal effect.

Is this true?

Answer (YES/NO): NO